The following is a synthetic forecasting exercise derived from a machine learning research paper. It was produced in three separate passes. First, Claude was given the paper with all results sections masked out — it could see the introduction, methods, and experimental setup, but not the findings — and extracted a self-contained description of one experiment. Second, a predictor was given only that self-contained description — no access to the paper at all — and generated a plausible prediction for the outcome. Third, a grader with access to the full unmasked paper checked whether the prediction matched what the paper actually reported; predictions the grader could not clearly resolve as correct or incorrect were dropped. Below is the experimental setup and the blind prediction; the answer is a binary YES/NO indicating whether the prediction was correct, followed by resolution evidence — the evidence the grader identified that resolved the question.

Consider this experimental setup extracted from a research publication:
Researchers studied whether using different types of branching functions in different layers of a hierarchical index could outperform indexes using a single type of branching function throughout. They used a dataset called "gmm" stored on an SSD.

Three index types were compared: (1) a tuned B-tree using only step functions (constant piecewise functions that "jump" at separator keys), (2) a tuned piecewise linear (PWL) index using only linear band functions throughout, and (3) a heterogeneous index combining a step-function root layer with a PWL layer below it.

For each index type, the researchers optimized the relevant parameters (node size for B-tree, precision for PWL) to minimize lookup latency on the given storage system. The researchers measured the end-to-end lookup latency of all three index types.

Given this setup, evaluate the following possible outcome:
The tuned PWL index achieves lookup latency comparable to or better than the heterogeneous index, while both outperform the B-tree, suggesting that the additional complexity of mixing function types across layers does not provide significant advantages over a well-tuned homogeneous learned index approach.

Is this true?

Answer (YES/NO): NO